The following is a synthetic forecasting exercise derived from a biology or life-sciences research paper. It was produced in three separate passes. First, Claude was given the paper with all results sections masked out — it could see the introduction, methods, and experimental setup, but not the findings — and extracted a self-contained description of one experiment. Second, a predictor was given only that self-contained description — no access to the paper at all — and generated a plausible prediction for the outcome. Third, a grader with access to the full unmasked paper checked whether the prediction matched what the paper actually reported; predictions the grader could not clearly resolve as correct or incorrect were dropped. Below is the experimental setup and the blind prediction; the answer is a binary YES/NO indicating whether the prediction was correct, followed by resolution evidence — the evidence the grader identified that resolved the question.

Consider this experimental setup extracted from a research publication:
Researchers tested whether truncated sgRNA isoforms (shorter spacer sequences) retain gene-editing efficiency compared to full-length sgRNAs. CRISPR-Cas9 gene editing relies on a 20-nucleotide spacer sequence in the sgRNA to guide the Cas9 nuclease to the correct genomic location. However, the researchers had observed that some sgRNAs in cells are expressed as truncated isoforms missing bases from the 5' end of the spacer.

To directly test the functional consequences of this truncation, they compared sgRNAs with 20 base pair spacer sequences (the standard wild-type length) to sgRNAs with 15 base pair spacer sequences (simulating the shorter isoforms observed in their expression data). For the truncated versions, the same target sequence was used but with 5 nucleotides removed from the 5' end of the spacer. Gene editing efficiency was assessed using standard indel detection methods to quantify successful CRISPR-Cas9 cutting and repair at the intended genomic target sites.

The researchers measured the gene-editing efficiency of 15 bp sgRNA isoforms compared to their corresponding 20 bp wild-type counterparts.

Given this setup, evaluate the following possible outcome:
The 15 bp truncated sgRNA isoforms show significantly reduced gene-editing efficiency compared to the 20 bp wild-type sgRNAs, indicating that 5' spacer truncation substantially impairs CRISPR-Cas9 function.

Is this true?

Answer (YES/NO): YES